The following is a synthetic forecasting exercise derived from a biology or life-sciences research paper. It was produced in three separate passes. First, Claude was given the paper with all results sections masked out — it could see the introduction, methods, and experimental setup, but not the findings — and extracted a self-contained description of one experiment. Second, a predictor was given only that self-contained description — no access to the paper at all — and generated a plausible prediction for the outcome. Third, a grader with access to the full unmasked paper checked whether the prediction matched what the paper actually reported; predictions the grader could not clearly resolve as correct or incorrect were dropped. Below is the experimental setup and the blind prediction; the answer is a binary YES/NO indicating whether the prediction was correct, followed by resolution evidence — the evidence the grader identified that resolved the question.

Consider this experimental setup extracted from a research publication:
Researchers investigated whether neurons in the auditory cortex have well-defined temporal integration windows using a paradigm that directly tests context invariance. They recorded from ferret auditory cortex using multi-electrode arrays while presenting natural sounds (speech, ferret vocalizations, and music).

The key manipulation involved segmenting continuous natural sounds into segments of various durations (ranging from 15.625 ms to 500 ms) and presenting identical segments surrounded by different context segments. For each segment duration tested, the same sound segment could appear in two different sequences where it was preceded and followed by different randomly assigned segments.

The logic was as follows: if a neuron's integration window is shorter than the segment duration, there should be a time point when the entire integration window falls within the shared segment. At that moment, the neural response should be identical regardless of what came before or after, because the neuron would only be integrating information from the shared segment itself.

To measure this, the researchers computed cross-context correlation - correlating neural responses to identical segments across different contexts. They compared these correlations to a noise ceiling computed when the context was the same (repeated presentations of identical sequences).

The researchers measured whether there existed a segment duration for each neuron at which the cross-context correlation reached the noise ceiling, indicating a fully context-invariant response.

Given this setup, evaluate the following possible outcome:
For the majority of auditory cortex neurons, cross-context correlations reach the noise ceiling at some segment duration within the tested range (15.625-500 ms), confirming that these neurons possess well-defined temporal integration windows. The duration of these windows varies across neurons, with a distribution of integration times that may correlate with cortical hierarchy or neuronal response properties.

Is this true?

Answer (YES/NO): YES